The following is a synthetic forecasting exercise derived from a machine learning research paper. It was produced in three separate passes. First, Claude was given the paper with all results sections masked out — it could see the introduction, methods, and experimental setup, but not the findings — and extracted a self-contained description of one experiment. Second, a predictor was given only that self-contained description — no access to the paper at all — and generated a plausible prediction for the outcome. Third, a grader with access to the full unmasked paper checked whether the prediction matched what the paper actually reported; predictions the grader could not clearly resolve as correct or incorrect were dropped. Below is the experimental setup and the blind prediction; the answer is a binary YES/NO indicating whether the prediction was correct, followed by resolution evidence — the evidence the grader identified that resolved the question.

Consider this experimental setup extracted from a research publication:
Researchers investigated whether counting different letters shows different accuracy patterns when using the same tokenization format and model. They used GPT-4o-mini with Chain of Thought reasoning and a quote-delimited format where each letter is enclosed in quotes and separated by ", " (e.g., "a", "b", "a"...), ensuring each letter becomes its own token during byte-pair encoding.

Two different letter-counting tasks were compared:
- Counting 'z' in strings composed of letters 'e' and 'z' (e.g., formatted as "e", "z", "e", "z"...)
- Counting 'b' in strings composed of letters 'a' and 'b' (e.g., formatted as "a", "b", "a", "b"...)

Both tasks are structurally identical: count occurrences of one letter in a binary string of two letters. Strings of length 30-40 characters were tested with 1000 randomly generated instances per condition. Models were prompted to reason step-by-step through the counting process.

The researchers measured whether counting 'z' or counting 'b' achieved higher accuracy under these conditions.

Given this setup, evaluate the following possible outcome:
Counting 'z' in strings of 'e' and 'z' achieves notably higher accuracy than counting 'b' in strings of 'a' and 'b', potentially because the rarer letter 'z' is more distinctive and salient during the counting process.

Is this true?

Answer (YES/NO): YES